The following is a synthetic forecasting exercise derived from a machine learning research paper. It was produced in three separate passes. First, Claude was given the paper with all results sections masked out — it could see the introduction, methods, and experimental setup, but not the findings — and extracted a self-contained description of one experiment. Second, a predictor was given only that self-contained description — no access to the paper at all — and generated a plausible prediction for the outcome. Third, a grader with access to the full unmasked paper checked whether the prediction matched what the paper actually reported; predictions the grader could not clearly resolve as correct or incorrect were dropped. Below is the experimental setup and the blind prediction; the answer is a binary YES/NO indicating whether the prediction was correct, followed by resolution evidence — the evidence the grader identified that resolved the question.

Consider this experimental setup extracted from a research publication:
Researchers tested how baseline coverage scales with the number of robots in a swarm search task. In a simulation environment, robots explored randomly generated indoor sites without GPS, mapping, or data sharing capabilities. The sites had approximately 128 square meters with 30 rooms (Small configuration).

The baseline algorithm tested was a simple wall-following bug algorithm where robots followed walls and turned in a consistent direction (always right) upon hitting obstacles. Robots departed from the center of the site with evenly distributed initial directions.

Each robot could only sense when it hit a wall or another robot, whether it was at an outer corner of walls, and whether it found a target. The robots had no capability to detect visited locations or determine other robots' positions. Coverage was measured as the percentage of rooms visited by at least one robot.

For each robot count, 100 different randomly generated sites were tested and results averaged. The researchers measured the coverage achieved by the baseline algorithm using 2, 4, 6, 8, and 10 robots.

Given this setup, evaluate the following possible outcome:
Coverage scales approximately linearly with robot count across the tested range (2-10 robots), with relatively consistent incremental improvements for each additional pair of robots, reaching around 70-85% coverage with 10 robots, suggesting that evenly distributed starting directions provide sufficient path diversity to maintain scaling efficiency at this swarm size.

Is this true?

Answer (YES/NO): NO